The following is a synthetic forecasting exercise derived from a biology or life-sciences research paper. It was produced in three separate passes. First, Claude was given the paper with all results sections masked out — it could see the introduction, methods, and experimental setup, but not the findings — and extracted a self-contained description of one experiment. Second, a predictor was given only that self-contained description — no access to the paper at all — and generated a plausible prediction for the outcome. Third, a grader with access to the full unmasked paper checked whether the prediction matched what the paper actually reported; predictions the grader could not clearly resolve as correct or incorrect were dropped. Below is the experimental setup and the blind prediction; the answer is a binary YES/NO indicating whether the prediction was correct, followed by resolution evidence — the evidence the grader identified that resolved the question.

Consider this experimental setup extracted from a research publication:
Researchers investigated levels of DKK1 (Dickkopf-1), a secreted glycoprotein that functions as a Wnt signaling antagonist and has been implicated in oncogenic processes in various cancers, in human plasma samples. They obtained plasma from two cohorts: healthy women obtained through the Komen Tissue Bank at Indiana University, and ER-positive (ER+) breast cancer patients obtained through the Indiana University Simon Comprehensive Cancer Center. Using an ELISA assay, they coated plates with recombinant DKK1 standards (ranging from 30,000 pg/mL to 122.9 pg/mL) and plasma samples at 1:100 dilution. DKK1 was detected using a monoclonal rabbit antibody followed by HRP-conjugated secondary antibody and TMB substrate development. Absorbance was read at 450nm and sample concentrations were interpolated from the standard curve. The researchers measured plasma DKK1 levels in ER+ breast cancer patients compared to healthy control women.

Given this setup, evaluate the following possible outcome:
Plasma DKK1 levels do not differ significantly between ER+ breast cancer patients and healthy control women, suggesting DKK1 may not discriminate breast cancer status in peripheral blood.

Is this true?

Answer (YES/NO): NO